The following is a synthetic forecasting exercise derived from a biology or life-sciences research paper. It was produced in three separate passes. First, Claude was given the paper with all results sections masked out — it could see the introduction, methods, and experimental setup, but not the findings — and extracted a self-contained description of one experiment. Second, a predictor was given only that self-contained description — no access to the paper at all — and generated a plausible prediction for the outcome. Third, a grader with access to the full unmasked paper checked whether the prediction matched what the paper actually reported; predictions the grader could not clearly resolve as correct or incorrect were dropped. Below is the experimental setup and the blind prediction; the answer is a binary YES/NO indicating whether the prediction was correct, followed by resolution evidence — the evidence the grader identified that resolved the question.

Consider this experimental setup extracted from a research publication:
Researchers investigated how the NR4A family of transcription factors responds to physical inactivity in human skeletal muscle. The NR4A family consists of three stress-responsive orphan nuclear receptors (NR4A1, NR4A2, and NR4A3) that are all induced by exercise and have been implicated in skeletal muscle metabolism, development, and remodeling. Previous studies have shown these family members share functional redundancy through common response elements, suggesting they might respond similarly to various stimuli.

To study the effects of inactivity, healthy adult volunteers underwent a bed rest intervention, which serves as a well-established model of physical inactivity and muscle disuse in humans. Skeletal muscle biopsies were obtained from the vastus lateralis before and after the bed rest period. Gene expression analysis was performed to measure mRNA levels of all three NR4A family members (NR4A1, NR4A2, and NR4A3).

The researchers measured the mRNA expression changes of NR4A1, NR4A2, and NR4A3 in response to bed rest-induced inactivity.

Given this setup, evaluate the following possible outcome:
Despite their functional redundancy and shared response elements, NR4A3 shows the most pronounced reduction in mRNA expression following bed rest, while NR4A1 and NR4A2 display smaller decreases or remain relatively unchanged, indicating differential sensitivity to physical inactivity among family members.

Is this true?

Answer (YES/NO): YES